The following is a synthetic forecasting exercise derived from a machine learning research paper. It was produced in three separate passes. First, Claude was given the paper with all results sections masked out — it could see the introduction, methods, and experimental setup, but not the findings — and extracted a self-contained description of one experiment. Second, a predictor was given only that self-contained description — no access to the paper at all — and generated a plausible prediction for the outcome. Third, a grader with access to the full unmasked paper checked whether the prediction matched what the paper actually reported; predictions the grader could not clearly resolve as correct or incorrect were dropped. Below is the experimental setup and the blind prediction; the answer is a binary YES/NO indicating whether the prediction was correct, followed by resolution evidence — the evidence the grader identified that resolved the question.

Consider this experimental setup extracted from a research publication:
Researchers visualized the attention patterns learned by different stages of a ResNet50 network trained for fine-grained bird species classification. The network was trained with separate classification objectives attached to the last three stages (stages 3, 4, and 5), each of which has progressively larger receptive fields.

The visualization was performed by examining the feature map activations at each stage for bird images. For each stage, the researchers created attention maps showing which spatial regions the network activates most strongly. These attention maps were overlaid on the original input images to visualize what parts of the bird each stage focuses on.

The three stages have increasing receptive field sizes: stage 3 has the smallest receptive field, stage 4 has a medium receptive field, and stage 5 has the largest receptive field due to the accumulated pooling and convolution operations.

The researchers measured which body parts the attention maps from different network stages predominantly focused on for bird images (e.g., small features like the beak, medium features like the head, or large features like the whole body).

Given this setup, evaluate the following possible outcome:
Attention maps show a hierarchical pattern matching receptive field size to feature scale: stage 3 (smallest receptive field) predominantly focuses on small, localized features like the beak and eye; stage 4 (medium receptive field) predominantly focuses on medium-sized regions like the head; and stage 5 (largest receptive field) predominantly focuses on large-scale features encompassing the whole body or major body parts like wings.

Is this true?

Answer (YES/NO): YES